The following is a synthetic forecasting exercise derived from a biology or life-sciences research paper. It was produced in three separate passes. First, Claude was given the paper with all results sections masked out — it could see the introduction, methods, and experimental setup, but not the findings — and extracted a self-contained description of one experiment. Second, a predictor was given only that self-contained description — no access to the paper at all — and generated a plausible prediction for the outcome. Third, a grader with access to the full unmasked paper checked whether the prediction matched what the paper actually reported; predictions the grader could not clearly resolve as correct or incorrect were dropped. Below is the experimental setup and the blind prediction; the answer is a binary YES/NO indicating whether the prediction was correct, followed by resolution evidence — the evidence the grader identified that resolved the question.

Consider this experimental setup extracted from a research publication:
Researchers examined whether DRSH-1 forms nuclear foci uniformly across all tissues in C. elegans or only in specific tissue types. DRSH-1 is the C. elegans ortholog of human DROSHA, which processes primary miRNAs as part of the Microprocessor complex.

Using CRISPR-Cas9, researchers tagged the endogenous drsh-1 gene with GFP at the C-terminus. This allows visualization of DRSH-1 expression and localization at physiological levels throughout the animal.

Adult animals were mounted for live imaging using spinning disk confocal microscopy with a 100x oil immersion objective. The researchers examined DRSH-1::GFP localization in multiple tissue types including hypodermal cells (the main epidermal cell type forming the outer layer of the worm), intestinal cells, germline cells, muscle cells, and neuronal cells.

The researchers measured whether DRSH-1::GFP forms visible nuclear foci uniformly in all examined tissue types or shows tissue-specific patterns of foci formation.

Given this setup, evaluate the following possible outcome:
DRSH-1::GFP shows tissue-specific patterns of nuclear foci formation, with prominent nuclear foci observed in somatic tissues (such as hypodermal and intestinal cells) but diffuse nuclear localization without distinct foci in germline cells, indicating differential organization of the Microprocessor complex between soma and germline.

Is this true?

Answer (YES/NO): NO